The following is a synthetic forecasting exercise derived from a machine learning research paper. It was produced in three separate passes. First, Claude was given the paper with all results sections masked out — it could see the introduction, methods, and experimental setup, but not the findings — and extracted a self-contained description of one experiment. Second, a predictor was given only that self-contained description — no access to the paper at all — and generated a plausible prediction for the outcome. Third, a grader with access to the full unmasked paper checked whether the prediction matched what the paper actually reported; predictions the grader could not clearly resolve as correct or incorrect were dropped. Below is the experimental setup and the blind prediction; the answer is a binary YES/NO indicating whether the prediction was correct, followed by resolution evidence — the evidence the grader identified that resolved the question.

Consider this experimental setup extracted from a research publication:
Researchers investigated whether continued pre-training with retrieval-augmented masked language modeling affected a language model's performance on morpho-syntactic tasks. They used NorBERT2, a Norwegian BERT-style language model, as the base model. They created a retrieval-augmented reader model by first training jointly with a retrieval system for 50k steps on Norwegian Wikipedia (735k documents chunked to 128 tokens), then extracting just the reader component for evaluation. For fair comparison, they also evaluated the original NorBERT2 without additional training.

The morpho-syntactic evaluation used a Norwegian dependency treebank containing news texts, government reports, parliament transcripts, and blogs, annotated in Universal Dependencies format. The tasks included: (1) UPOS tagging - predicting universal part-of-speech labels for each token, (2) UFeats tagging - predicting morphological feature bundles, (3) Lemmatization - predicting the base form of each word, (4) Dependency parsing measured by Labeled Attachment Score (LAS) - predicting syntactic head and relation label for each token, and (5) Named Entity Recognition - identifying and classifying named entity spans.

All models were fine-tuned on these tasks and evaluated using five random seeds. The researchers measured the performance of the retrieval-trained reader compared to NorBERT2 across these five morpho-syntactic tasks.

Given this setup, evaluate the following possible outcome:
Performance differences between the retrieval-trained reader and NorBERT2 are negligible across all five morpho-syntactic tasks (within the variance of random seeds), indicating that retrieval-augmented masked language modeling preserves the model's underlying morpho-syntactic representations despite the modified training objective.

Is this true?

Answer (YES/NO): YES